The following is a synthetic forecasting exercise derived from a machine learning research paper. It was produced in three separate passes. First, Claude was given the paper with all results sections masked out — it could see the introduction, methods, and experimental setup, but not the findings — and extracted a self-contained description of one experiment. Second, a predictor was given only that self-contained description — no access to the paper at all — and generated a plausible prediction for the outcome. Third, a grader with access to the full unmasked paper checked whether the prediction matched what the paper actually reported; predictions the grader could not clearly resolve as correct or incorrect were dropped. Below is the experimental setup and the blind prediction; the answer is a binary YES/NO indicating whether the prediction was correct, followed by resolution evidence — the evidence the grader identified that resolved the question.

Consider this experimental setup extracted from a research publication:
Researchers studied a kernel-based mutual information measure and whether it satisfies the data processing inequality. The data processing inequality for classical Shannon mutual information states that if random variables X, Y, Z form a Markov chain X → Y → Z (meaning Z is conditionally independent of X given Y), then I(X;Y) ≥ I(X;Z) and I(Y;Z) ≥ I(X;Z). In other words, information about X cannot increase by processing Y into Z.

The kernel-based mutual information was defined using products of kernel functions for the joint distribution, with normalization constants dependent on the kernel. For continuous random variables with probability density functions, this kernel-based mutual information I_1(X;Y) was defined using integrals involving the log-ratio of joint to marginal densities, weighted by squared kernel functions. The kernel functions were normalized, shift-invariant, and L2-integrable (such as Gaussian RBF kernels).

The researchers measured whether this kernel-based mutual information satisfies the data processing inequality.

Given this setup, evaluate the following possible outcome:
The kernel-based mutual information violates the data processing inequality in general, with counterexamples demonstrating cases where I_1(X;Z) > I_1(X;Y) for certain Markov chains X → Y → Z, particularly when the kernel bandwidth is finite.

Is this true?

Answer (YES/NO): NO